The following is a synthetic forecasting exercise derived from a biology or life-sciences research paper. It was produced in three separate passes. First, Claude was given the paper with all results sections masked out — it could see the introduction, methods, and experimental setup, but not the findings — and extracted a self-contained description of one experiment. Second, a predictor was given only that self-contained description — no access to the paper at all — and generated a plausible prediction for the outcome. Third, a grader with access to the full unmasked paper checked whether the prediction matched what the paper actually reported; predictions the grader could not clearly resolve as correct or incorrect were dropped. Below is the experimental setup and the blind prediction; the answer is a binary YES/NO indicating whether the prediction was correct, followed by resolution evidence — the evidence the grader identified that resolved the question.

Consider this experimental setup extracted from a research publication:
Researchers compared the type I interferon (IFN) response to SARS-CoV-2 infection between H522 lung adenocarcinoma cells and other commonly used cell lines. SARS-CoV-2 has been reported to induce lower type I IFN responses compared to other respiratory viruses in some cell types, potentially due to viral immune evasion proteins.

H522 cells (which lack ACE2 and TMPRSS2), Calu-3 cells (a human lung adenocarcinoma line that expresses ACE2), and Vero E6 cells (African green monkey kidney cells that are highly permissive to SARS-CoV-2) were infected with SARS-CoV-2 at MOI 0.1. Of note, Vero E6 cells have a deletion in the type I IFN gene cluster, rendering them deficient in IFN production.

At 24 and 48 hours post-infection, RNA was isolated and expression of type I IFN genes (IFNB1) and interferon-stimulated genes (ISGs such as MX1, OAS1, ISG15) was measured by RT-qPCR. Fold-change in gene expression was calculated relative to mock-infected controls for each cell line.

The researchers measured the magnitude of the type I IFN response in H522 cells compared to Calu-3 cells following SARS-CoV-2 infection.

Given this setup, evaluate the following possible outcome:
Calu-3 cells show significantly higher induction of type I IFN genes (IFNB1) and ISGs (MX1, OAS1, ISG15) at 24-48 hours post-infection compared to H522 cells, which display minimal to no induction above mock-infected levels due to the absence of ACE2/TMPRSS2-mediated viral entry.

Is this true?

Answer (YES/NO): NO